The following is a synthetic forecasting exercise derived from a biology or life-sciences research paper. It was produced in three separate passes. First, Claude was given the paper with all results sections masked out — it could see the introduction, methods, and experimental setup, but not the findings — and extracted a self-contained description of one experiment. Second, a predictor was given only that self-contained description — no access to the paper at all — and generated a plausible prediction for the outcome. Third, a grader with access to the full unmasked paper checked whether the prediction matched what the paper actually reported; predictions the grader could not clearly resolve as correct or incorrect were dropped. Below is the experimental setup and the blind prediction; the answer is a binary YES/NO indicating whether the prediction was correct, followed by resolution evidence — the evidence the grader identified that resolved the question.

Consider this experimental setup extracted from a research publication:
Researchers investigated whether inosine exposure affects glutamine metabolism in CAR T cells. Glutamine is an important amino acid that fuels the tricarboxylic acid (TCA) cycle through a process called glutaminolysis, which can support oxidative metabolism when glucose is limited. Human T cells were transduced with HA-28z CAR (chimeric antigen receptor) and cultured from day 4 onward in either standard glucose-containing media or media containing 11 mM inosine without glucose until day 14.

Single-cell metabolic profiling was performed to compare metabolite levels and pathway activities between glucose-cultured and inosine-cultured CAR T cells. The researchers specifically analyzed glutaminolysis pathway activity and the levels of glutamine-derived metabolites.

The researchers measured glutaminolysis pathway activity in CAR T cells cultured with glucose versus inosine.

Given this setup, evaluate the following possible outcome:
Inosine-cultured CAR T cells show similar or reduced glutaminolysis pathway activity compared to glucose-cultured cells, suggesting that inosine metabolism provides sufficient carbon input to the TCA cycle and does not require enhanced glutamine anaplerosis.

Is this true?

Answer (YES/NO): NO